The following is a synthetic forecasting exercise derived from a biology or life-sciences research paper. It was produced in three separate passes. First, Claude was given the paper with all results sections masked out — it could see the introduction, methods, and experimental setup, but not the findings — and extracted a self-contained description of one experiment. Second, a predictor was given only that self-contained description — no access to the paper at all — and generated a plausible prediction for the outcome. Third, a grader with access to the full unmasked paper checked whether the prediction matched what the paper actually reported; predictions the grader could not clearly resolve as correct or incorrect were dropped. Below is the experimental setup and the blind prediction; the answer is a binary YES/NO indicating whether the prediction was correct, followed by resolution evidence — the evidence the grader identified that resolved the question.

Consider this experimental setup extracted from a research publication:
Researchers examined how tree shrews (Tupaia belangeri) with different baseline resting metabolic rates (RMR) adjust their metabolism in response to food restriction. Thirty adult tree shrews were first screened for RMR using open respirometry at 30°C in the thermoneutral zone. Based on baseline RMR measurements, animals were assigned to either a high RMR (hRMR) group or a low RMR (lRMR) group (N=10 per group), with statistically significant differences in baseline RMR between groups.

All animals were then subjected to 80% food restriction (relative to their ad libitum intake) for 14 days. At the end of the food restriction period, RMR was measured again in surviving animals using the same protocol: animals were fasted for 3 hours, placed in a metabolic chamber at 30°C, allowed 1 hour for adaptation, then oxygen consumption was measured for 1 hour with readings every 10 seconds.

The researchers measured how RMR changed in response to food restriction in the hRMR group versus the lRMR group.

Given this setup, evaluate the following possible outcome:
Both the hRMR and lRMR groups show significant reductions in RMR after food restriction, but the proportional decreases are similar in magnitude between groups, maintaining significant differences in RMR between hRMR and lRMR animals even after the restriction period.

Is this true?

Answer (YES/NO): NO